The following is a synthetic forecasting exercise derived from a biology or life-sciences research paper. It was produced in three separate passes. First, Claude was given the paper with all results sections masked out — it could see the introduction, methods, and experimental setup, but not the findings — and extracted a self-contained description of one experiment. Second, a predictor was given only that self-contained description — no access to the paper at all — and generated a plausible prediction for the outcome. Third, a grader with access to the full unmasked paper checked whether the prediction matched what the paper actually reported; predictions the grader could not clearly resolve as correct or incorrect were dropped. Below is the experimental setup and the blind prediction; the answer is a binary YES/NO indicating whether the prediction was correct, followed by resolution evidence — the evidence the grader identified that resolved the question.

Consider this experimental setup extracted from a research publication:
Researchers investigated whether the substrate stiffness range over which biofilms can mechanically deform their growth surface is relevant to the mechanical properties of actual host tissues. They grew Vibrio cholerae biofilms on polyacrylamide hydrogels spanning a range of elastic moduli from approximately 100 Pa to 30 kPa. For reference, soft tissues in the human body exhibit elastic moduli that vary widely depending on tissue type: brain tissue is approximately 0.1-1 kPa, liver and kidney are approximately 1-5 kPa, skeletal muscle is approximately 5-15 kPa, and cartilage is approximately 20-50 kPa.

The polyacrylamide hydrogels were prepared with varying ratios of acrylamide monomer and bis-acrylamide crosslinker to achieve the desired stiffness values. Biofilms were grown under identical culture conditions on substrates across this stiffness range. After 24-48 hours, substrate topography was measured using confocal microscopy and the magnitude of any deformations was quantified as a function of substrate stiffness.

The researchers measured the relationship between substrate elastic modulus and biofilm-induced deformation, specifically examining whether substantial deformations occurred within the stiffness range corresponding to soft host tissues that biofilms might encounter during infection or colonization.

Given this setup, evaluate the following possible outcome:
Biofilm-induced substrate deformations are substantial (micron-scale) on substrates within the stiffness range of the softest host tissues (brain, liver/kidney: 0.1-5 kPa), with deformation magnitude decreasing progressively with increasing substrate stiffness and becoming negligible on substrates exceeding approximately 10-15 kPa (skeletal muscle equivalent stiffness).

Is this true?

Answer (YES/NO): NO